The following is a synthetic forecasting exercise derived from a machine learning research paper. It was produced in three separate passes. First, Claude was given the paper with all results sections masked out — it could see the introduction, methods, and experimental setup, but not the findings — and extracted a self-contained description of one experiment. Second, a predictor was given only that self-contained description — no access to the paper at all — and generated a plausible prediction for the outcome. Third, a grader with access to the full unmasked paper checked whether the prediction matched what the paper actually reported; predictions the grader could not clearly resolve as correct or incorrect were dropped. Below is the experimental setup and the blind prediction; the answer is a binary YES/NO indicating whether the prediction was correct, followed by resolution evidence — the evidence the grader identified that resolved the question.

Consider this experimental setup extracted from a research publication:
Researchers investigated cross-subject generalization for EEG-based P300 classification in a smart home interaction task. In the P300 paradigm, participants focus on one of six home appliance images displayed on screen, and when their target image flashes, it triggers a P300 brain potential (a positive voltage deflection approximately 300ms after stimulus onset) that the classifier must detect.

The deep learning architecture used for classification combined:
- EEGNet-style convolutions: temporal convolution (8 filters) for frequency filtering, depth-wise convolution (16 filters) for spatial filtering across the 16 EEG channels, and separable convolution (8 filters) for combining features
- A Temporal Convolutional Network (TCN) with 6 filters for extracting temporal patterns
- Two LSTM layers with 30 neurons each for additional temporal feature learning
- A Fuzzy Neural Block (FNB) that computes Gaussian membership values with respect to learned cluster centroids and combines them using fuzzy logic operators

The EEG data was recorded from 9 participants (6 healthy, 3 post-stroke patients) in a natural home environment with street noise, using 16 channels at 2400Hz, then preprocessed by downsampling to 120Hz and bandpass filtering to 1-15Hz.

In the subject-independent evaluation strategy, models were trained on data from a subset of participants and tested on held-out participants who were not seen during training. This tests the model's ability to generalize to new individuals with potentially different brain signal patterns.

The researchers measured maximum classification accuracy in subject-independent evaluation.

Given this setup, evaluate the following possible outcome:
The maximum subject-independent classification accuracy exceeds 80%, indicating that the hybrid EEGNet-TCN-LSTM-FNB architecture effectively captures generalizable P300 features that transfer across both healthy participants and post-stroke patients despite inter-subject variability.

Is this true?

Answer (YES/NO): NO